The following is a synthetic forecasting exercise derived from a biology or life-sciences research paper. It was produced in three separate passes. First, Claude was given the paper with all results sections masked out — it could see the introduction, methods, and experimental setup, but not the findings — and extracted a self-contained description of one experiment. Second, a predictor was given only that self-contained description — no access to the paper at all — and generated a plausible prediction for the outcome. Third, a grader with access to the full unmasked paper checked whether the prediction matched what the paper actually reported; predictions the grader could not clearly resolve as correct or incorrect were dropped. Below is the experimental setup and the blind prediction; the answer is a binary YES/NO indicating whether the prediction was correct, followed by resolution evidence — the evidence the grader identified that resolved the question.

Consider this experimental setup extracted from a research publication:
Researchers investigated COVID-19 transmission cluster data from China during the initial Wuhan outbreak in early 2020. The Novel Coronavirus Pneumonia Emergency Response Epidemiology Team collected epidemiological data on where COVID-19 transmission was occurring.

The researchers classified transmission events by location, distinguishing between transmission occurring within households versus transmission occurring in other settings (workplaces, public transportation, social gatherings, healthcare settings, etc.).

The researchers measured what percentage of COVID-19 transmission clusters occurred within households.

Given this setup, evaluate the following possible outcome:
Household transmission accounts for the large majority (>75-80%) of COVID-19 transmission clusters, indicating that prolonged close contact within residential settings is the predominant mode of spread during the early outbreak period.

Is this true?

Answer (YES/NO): YES